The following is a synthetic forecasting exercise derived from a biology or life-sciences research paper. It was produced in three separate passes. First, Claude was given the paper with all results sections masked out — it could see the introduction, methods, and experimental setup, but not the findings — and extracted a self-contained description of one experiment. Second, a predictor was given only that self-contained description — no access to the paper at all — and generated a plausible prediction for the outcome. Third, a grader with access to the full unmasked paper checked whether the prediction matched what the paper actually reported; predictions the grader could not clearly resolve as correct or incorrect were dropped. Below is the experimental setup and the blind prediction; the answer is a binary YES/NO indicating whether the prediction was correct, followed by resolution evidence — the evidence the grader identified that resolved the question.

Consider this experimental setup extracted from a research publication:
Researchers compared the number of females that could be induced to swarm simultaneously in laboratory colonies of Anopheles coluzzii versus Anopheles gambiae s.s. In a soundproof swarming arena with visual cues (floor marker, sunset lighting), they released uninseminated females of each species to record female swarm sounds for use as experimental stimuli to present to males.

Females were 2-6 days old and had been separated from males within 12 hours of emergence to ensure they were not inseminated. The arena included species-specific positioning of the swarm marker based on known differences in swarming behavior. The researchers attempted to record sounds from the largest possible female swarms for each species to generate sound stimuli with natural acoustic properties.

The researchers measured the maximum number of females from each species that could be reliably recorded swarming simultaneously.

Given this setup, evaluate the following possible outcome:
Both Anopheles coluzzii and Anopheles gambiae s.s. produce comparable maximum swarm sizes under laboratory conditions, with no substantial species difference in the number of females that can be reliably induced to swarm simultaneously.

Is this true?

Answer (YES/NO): NO